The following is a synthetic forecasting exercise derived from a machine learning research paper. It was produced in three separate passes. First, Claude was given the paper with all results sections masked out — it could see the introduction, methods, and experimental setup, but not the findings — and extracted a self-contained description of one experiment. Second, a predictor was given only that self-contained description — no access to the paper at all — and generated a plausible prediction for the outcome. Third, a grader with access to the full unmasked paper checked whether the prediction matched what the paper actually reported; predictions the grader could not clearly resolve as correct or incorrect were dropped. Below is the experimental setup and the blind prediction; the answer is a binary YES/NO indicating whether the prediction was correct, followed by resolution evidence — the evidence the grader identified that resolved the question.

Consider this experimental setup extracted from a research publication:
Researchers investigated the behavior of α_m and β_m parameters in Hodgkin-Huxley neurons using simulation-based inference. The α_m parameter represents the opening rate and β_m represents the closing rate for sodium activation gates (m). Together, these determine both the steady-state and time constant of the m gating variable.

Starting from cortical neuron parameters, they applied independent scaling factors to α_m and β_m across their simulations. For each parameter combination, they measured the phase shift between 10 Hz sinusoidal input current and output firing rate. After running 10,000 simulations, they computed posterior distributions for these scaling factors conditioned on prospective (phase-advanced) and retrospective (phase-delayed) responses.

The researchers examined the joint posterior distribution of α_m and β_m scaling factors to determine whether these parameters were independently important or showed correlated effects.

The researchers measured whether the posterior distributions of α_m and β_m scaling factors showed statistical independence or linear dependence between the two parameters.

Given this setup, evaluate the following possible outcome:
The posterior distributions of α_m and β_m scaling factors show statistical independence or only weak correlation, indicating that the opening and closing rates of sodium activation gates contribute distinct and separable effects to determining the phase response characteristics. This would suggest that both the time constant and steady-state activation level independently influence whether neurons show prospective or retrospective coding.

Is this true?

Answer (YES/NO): NO